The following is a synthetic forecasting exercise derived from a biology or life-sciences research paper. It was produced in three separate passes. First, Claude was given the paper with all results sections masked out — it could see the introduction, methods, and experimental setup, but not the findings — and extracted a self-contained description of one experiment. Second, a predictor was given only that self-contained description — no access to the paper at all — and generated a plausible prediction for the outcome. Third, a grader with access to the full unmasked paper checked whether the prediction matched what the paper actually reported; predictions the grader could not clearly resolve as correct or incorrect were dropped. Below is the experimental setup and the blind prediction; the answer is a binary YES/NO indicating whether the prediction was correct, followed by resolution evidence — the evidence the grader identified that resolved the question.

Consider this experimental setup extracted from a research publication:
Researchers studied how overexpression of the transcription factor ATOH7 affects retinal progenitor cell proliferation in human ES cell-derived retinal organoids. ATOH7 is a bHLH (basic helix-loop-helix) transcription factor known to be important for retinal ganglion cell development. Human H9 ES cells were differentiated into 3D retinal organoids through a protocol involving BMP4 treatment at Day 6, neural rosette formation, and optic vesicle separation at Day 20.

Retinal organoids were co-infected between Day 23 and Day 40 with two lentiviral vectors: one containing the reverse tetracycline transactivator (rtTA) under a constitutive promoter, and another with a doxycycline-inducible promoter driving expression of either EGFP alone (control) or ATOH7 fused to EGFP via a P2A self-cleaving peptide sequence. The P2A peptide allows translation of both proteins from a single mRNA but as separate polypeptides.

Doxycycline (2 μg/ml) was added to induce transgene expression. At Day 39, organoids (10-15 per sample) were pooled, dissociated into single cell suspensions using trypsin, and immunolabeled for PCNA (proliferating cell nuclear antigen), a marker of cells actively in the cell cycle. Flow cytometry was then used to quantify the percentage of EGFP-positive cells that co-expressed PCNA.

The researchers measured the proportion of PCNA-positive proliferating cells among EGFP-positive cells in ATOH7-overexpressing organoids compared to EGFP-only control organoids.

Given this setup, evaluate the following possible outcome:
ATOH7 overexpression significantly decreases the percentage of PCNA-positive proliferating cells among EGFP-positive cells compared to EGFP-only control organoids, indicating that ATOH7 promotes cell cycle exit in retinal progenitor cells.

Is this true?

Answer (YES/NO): YES